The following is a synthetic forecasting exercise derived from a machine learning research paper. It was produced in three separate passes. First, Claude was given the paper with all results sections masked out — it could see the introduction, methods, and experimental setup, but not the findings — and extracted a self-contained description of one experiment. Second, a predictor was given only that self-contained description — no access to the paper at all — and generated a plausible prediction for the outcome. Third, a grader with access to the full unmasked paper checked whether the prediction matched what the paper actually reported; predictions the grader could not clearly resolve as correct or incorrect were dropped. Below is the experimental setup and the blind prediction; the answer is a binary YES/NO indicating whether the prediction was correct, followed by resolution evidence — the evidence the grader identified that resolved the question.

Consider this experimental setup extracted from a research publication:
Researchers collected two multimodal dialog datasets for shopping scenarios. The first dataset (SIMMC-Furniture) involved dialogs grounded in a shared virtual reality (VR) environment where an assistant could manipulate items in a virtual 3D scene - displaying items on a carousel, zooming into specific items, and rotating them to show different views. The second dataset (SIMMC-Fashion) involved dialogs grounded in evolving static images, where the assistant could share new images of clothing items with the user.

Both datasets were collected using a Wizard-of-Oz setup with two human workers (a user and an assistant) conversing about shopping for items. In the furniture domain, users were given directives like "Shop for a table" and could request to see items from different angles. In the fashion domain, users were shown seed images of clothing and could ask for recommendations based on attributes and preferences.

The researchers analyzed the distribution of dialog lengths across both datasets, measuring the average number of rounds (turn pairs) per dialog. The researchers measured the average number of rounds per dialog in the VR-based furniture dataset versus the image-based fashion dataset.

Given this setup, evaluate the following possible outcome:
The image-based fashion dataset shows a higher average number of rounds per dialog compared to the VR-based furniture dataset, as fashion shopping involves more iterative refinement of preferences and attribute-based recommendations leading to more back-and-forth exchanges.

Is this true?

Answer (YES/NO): NO